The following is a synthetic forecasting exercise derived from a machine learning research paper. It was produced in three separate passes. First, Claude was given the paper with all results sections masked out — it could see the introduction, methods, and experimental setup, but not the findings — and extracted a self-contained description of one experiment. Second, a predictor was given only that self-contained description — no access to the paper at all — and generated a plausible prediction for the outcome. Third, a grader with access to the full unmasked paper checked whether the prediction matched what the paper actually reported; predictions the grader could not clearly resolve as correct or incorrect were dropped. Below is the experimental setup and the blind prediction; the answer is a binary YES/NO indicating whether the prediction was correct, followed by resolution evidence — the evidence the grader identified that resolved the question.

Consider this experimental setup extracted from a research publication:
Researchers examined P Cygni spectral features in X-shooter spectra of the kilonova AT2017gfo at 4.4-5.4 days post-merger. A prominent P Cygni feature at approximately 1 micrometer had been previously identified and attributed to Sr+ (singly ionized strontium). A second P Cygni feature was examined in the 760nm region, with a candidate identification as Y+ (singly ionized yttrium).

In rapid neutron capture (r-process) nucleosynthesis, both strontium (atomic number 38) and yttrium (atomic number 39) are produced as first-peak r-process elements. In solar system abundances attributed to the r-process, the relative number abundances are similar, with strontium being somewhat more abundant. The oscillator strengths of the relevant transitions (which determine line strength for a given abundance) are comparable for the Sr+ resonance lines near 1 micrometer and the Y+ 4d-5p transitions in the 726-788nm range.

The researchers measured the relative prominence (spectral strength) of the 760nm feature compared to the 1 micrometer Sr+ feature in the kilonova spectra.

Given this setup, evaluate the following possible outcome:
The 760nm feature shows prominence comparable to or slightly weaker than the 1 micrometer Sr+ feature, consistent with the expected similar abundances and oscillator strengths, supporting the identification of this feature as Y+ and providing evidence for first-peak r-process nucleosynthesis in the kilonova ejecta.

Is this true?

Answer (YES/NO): NO